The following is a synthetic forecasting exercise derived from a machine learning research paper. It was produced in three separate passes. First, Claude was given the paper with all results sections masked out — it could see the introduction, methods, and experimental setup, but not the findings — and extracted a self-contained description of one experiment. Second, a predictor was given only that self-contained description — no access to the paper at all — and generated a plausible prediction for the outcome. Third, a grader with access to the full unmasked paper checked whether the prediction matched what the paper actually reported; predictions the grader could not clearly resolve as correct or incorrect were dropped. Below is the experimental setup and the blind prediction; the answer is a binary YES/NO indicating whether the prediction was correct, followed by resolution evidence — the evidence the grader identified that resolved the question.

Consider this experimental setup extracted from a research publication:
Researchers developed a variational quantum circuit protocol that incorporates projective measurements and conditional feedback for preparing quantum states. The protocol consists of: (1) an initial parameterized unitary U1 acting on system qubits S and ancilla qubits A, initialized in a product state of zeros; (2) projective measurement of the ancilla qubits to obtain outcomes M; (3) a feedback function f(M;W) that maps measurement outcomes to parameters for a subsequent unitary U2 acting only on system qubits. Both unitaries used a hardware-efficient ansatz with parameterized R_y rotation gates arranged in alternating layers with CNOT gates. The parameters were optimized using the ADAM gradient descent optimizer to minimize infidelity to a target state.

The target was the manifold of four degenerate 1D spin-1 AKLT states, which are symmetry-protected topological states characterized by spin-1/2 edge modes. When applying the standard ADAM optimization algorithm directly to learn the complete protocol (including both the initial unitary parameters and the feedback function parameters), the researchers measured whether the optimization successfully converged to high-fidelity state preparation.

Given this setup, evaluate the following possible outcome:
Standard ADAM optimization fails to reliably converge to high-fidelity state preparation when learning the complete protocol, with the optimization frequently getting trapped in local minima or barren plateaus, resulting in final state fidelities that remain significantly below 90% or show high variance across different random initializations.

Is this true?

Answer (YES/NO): YES